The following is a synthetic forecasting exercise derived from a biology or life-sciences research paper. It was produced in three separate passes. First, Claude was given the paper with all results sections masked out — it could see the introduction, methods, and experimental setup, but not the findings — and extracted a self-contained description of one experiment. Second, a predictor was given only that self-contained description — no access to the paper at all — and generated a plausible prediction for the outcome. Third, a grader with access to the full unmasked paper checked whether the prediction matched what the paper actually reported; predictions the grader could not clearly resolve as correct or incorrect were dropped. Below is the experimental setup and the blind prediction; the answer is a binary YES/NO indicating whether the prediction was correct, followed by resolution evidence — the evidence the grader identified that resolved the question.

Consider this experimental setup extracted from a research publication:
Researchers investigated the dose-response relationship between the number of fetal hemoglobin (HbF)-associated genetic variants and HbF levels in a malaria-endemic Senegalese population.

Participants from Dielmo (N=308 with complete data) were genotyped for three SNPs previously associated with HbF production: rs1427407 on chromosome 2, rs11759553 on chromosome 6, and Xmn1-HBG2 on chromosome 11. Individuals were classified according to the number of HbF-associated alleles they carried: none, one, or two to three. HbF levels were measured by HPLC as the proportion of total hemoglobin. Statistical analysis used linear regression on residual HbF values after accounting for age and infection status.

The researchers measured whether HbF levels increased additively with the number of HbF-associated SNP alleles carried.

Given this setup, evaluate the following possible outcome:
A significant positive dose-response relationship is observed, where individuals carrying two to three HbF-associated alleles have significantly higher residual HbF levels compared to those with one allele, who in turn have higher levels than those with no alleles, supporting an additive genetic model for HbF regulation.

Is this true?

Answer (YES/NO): YES